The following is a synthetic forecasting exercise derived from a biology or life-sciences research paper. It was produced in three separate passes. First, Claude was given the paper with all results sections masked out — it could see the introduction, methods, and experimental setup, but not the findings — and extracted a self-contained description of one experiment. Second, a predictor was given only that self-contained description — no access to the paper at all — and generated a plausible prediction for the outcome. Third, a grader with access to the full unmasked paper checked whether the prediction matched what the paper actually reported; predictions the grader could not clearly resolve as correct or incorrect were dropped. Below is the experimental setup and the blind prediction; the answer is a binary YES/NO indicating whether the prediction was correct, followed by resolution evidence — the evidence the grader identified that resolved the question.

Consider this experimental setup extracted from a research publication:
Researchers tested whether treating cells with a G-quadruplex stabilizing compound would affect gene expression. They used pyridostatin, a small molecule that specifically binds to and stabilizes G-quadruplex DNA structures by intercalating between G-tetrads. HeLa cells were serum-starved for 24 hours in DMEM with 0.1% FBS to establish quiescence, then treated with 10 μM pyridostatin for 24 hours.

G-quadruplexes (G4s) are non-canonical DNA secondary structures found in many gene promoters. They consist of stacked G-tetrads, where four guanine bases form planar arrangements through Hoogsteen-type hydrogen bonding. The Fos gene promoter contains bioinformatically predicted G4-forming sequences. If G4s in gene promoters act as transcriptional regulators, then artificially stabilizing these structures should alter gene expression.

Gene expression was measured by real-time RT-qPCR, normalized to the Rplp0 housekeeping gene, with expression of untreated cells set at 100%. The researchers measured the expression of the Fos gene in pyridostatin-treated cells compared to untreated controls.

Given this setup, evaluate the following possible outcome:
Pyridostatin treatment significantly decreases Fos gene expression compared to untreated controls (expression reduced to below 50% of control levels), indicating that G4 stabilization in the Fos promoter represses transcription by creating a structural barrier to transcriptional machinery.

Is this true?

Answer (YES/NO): NO